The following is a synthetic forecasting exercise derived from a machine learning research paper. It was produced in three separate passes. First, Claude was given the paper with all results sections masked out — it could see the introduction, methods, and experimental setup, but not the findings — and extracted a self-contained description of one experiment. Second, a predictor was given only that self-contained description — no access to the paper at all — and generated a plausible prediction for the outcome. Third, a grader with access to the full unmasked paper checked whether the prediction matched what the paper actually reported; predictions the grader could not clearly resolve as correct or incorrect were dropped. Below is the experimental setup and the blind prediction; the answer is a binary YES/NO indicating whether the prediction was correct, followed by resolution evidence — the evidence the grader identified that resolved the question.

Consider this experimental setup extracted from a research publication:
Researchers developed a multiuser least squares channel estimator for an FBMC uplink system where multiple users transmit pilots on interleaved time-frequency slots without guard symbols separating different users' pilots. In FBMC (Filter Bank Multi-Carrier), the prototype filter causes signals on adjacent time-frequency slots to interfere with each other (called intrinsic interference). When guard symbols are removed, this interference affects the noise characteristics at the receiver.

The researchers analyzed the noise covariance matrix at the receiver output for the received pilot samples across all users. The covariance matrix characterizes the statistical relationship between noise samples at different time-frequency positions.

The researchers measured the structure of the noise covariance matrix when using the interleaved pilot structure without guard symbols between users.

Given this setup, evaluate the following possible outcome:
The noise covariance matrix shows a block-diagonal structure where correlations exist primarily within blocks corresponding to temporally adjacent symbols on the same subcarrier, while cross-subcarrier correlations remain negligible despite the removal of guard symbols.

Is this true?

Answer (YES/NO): NO